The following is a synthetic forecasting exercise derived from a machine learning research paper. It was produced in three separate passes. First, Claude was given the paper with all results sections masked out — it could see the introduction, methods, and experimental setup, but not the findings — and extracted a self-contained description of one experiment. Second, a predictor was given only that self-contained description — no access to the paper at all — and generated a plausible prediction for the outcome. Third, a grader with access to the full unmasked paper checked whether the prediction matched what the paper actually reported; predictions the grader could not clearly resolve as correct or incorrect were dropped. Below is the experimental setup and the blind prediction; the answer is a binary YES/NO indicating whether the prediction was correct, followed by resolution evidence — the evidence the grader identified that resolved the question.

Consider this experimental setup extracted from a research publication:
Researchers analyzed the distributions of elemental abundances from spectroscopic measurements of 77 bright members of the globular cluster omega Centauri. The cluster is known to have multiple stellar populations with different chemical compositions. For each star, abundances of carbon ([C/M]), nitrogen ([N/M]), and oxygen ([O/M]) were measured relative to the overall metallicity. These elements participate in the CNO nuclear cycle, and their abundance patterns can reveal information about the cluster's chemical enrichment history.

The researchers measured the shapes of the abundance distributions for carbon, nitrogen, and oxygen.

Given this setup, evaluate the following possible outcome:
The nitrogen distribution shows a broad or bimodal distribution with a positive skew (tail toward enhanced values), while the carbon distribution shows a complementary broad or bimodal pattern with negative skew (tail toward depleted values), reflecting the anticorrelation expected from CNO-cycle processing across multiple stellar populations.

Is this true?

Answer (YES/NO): NO